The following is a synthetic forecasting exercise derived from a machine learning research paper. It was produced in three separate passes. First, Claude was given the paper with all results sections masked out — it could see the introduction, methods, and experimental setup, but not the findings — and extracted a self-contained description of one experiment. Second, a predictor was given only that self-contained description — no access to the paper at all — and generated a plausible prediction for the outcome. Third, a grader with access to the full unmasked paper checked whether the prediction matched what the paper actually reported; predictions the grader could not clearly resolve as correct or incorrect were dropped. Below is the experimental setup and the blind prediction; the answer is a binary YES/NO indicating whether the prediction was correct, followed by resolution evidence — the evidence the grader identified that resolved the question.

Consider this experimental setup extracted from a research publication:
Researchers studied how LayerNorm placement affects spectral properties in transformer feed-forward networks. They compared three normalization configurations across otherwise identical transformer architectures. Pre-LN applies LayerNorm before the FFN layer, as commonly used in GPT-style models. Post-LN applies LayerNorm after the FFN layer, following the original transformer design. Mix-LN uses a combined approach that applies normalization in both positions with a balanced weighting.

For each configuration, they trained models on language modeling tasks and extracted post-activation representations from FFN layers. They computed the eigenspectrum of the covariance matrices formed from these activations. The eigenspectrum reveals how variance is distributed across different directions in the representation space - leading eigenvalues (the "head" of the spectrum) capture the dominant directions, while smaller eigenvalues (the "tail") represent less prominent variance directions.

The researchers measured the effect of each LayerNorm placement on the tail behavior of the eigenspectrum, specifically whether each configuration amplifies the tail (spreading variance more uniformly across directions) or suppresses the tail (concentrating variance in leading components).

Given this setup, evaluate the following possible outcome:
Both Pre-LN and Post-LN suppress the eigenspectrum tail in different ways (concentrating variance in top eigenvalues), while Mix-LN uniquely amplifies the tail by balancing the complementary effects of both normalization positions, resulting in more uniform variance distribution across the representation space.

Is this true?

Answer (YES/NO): NO